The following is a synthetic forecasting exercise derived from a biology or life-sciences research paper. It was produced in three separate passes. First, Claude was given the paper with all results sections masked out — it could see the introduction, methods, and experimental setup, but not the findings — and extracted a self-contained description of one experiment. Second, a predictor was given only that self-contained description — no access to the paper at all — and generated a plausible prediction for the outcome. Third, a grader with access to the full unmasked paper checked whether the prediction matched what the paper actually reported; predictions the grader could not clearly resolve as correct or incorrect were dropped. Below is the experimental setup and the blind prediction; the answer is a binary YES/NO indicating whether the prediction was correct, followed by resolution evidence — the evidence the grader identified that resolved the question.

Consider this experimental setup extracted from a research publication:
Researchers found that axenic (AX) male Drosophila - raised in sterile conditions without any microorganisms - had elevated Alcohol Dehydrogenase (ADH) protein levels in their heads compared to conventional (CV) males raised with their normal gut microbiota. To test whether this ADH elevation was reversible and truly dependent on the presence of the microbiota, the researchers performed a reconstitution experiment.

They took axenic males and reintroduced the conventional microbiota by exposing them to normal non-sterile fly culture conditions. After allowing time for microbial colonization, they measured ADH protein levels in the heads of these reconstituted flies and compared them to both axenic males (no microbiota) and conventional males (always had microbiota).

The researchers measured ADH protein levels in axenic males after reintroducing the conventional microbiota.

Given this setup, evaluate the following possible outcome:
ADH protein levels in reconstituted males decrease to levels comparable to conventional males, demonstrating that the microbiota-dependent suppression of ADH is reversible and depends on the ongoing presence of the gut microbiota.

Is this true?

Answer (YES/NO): YES